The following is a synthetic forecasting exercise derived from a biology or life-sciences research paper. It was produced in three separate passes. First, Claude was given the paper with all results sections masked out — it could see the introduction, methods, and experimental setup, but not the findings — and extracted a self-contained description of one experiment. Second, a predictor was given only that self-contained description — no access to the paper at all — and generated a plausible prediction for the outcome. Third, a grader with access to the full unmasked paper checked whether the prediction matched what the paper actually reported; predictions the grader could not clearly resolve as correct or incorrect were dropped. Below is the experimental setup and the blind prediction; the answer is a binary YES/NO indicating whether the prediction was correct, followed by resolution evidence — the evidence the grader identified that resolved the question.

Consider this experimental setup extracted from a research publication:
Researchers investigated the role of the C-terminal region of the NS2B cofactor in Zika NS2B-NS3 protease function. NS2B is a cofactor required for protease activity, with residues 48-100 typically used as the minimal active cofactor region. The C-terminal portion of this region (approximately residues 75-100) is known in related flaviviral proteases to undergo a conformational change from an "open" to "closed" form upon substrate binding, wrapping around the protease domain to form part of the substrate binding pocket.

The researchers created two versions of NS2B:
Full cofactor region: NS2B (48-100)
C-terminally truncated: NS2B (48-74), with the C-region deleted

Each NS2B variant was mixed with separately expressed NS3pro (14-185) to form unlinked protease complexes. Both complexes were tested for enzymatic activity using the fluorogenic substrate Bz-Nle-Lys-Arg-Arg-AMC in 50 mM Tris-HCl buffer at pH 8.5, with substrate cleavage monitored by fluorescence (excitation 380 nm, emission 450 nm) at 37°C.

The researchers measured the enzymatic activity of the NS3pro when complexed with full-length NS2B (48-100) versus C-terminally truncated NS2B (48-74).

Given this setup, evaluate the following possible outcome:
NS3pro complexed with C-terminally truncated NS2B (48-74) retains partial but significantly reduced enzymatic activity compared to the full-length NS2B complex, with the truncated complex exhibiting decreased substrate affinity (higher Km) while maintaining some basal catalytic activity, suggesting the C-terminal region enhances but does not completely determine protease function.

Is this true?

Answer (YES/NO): NO